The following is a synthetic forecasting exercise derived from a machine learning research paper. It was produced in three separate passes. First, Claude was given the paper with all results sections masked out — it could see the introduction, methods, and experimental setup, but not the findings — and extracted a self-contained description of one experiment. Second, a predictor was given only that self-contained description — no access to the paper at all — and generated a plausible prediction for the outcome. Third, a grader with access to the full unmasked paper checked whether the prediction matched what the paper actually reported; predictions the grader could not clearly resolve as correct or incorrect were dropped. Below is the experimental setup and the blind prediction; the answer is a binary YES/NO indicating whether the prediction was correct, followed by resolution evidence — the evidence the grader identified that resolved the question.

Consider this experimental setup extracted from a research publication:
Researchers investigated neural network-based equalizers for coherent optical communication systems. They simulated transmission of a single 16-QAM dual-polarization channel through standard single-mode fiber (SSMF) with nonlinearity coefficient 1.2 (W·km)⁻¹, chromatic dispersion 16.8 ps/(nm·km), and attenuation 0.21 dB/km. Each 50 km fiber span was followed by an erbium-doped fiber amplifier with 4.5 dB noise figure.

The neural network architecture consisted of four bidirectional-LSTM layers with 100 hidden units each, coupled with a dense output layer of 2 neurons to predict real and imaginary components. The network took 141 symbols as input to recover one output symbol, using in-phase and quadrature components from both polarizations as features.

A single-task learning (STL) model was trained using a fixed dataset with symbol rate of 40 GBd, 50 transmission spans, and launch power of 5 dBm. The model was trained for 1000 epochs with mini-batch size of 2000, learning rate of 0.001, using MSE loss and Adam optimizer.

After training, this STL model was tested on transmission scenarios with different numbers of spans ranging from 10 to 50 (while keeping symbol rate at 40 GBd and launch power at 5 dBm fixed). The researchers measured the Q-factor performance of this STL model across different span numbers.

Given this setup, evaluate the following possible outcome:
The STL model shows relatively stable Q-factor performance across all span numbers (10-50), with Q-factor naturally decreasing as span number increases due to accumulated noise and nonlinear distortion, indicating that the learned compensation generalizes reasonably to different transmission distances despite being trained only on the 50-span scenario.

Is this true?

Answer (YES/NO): NO